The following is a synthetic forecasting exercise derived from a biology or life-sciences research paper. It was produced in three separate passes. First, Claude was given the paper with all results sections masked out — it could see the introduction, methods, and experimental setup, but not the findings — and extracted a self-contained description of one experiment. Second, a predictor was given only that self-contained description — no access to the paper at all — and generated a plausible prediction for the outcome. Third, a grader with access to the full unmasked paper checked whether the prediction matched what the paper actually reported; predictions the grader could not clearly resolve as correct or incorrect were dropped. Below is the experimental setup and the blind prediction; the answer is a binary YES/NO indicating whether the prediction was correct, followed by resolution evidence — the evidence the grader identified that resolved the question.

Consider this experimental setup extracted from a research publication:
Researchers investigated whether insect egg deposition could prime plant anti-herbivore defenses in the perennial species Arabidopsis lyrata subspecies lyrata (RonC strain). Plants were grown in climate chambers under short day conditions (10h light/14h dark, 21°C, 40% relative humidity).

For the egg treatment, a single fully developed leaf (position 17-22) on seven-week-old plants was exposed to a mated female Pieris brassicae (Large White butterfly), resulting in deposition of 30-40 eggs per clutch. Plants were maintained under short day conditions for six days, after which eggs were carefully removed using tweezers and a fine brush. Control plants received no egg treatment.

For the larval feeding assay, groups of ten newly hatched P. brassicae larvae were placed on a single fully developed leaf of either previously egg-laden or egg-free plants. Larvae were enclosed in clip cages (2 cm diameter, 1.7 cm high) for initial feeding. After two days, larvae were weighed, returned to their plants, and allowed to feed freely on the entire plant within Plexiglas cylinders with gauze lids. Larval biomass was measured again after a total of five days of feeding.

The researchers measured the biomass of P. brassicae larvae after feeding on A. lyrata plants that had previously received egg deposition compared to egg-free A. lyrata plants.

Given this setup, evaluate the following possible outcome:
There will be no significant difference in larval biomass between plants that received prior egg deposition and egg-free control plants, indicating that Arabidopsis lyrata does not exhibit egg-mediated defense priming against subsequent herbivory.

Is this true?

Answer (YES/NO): YES